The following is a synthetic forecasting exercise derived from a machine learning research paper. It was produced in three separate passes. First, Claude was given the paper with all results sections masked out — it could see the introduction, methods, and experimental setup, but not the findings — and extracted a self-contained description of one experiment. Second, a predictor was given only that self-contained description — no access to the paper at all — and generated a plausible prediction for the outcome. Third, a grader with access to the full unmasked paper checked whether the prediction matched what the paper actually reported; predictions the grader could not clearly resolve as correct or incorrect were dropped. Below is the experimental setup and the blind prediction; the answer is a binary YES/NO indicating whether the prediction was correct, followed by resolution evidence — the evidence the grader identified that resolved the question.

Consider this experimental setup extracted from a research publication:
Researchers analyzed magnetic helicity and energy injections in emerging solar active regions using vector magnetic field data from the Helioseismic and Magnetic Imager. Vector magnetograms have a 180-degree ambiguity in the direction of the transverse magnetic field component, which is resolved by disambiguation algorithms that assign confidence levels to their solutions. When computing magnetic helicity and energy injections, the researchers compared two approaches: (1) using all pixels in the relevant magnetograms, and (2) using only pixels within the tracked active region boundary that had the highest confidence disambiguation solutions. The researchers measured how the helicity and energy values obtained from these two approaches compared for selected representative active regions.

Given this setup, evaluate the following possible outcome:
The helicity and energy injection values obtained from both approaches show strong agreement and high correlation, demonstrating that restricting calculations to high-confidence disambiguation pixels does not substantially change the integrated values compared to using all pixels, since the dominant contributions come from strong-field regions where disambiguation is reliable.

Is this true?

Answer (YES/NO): YES